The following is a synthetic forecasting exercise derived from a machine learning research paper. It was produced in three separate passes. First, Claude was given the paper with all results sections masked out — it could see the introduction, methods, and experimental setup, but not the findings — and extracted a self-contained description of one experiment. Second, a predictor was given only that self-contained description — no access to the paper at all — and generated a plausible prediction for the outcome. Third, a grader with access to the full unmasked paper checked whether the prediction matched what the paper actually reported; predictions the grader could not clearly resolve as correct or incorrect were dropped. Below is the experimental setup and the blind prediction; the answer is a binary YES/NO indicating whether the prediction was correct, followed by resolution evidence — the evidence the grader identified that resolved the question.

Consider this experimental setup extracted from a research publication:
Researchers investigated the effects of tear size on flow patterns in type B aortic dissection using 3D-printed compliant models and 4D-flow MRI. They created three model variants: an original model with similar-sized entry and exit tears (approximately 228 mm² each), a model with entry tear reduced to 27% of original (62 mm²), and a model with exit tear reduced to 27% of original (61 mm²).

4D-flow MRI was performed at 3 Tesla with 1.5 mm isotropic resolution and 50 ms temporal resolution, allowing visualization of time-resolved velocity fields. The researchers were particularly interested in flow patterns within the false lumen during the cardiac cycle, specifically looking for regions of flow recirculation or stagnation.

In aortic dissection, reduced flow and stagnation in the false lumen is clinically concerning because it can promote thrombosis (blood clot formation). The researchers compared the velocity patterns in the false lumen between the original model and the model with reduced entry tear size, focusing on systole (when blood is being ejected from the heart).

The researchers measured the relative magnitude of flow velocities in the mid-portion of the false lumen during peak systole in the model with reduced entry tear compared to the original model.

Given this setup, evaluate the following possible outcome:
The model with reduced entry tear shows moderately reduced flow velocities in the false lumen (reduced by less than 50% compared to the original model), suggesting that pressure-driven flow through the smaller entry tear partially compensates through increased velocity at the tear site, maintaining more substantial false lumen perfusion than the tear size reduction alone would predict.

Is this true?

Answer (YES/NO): YES